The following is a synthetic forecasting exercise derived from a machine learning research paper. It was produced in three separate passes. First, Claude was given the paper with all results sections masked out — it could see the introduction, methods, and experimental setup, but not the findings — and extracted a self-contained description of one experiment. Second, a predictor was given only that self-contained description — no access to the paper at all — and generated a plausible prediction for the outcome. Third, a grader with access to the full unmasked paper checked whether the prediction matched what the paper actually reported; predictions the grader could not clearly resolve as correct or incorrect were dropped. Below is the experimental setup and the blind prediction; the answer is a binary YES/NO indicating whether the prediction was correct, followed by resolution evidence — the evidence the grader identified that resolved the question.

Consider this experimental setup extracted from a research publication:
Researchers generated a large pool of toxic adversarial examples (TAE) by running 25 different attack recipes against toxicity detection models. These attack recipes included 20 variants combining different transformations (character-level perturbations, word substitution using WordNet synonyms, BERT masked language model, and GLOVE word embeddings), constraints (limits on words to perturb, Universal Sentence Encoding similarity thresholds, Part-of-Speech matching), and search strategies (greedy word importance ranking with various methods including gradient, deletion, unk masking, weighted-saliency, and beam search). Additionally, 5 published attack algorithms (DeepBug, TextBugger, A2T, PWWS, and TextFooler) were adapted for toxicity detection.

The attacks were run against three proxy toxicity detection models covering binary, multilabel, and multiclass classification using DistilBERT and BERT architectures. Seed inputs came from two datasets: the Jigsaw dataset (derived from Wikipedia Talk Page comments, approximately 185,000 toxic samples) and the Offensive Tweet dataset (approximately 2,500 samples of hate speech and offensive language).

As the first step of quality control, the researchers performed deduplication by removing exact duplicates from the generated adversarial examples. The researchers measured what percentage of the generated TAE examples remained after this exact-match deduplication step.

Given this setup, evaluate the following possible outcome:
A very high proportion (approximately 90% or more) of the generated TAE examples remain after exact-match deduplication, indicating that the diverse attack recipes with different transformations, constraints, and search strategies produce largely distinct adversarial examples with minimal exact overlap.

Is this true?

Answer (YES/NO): NO